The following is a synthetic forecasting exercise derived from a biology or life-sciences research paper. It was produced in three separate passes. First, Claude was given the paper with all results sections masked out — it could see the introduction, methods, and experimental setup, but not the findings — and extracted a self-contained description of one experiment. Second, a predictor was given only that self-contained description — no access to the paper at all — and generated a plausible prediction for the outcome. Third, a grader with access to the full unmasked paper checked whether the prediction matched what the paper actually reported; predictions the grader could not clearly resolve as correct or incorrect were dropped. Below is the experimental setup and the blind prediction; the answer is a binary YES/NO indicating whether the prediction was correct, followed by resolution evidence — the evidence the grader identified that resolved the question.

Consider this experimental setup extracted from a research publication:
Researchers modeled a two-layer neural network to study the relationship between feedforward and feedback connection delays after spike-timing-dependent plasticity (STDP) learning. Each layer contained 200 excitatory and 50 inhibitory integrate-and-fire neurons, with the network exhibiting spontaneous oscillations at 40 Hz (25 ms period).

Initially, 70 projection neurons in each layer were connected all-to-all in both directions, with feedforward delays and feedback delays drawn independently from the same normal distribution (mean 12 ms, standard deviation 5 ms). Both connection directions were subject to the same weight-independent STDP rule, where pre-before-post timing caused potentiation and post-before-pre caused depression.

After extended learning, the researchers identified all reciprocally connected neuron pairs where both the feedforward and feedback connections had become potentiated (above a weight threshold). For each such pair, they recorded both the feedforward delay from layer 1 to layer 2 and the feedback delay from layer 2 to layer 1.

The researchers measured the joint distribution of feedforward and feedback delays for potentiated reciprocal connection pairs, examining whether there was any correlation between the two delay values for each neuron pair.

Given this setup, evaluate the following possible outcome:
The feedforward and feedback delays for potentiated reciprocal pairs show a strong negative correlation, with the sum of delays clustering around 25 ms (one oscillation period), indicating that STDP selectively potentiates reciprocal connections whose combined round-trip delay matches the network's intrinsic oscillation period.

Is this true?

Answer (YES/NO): NO